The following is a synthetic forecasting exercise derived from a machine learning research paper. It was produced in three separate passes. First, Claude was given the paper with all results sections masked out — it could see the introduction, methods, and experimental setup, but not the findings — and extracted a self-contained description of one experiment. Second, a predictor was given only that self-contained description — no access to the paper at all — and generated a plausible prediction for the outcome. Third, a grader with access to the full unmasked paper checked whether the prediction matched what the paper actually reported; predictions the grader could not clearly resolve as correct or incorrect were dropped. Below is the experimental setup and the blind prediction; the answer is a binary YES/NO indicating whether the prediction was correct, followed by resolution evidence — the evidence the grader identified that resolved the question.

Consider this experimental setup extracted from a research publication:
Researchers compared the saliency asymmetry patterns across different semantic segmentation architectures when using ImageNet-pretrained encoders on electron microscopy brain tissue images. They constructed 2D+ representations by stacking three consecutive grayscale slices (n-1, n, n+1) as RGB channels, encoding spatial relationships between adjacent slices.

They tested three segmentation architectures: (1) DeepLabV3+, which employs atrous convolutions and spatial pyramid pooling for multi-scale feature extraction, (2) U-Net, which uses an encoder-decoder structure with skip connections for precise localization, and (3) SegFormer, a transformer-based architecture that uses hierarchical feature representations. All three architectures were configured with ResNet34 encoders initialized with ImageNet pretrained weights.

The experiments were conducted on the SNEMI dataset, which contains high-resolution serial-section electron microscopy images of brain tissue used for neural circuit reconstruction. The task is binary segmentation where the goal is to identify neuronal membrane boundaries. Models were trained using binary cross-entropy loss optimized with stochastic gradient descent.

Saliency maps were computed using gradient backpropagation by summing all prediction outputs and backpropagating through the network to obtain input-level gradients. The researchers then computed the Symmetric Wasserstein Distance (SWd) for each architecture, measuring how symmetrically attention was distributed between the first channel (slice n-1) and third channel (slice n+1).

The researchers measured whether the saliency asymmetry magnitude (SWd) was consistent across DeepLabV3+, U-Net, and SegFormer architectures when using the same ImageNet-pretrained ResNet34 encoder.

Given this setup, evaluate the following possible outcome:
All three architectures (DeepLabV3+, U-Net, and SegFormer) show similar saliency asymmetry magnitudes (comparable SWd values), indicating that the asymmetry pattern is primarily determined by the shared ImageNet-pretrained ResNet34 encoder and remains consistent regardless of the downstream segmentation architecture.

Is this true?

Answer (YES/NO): NO